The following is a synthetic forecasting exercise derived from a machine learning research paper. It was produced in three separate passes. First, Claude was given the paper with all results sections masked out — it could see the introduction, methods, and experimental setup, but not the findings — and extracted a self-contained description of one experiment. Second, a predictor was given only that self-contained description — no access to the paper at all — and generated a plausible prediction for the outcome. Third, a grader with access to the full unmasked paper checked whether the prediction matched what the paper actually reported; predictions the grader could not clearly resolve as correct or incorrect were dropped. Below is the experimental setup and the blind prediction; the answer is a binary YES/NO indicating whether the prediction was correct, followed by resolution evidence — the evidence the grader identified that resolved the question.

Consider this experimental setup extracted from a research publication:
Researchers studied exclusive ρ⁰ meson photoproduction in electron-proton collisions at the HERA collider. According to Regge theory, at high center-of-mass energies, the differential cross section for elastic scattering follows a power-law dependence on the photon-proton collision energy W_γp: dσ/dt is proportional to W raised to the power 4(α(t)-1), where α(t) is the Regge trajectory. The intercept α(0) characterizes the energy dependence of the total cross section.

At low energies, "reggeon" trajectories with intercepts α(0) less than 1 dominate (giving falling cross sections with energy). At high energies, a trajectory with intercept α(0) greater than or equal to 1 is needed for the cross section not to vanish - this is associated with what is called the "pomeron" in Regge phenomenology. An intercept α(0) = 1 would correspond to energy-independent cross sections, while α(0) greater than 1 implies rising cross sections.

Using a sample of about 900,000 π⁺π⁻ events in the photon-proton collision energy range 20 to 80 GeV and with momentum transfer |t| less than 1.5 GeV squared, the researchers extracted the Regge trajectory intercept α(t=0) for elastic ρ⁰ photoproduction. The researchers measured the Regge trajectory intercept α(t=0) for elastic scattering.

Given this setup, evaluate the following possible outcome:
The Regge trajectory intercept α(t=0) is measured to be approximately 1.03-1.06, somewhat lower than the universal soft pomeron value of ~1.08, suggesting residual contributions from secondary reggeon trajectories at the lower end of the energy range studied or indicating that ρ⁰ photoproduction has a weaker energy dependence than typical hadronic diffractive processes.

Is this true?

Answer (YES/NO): NO